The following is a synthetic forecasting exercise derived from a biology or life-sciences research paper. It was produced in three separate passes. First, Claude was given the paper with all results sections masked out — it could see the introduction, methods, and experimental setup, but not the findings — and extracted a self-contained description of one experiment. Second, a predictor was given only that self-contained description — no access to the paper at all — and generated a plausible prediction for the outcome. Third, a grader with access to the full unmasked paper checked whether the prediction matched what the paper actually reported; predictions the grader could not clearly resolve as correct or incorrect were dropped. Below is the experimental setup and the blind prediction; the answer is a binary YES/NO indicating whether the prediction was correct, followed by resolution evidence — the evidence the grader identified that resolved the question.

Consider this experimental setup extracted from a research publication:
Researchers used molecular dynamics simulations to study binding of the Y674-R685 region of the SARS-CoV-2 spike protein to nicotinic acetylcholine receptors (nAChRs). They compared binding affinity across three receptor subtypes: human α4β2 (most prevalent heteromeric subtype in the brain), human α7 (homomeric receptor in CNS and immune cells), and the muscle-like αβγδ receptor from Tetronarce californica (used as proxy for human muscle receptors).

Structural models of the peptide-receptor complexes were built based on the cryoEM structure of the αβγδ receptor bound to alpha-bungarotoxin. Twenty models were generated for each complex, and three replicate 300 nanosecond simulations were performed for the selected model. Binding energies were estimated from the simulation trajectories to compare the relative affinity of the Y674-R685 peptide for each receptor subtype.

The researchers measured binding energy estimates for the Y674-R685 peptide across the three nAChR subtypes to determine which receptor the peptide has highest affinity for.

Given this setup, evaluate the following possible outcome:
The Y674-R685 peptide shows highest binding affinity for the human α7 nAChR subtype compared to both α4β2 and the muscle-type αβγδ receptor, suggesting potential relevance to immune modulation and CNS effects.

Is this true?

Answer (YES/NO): NO